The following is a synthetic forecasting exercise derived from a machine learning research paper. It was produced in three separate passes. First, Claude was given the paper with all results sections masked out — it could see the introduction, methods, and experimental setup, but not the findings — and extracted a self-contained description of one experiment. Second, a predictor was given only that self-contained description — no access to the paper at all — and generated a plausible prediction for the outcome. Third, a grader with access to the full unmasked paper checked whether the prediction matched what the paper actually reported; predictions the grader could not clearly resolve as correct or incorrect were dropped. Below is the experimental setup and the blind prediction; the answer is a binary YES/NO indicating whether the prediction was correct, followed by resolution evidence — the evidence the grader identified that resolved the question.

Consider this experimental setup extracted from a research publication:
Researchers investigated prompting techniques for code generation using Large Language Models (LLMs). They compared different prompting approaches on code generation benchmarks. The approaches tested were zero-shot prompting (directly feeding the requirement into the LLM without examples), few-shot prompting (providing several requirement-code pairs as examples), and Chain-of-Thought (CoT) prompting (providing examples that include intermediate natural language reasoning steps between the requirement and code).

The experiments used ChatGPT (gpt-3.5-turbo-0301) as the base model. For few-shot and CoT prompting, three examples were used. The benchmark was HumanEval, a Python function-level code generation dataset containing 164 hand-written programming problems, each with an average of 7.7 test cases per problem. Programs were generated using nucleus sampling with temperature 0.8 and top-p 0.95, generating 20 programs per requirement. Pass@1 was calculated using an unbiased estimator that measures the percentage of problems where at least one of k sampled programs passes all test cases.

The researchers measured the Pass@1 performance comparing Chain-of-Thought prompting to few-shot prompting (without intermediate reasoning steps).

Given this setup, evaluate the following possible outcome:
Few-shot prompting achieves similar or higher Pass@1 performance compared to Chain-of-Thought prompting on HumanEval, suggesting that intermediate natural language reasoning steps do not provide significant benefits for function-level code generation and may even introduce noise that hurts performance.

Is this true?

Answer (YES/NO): NO